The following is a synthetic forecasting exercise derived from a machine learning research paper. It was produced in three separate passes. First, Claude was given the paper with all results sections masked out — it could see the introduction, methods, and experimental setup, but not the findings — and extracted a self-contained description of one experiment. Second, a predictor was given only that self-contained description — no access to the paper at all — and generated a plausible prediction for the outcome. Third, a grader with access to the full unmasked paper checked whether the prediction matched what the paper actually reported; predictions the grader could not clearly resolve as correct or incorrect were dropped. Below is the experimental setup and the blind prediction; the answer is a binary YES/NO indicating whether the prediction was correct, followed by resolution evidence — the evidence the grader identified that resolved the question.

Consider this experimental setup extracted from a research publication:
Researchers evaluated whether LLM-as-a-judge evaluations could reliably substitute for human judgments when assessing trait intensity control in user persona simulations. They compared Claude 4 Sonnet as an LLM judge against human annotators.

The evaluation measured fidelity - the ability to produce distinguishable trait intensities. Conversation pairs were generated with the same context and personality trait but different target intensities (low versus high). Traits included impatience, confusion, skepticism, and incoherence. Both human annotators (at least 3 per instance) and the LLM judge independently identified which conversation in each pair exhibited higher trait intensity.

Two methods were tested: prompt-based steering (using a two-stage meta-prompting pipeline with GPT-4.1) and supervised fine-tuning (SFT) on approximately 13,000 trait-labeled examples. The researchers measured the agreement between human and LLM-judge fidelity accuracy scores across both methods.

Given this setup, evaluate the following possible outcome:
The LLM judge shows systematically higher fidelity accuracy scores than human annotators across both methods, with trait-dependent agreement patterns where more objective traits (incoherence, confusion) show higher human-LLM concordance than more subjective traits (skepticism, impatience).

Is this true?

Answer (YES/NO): NO